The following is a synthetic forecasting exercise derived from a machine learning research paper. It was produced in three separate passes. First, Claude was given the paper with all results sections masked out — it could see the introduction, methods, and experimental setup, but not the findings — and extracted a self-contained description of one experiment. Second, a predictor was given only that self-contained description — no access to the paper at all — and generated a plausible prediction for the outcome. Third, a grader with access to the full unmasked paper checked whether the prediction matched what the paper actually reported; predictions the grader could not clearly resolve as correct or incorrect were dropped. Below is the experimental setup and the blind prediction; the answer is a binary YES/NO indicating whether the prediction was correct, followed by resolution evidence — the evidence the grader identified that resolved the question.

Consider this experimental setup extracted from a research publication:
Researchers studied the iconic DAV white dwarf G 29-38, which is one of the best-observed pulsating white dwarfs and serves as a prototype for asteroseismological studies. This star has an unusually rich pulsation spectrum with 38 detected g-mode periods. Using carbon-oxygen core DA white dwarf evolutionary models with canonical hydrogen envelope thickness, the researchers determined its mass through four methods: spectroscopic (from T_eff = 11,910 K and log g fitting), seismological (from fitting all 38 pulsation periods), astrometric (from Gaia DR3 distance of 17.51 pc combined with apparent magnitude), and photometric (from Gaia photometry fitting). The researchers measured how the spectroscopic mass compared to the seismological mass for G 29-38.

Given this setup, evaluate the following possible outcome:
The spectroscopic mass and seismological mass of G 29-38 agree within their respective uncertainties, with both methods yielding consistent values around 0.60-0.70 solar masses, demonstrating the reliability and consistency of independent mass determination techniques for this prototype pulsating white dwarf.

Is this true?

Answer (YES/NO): NO